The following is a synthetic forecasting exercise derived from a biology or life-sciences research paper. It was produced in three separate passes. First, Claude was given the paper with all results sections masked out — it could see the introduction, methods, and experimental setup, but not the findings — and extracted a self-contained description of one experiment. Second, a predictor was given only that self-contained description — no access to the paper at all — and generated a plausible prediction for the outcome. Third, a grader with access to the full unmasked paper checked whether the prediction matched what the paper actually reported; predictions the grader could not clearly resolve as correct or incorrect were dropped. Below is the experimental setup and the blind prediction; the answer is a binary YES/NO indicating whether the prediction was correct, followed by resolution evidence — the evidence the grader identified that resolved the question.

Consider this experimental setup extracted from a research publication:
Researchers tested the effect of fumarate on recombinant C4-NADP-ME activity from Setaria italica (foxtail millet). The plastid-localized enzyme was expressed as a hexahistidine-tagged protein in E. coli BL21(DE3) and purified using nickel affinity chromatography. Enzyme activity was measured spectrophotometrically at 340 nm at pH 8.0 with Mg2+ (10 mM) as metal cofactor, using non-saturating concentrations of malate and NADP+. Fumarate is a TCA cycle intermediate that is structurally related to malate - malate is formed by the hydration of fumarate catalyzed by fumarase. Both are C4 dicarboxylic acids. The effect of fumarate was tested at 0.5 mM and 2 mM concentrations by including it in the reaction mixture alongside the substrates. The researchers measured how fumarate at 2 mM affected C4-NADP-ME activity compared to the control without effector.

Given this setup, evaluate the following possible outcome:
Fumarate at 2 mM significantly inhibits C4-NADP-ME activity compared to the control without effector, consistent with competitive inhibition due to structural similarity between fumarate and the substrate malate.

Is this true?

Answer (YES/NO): NO